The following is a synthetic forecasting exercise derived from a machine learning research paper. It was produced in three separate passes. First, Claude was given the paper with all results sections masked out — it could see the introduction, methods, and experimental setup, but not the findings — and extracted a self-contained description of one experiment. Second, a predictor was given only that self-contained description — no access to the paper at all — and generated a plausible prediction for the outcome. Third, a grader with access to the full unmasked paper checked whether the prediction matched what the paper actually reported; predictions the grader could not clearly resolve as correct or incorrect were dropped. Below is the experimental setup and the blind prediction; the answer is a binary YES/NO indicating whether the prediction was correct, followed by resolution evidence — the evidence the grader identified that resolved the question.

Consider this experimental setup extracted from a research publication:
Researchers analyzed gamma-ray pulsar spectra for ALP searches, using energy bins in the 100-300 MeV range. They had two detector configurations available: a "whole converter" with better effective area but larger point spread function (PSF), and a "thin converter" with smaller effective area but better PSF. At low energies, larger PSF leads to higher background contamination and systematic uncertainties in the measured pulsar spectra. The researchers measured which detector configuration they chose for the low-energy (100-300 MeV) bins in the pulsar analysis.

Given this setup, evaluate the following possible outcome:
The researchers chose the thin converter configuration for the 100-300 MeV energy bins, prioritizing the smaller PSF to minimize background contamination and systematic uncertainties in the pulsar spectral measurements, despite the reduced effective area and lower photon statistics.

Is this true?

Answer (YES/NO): YES